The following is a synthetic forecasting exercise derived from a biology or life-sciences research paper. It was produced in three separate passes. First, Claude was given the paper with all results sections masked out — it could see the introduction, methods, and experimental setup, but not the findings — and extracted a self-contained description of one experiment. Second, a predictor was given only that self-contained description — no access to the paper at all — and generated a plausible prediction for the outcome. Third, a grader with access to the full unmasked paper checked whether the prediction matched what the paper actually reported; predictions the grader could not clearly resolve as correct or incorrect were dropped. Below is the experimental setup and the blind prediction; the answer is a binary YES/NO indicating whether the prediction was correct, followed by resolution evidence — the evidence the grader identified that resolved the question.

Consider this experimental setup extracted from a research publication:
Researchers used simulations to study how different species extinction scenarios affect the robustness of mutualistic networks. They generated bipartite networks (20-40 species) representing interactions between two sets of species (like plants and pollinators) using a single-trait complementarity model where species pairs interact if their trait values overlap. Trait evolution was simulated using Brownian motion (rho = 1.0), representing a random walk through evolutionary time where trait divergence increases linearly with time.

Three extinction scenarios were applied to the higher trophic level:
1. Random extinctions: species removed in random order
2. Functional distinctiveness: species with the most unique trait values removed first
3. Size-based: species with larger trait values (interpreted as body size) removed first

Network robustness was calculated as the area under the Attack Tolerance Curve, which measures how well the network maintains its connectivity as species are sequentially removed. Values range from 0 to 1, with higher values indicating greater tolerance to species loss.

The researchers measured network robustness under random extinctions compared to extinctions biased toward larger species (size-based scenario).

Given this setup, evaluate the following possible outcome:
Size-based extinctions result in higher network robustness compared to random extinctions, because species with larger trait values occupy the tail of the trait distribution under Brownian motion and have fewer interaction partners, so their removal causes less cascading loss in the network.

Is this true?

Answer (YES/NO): NO